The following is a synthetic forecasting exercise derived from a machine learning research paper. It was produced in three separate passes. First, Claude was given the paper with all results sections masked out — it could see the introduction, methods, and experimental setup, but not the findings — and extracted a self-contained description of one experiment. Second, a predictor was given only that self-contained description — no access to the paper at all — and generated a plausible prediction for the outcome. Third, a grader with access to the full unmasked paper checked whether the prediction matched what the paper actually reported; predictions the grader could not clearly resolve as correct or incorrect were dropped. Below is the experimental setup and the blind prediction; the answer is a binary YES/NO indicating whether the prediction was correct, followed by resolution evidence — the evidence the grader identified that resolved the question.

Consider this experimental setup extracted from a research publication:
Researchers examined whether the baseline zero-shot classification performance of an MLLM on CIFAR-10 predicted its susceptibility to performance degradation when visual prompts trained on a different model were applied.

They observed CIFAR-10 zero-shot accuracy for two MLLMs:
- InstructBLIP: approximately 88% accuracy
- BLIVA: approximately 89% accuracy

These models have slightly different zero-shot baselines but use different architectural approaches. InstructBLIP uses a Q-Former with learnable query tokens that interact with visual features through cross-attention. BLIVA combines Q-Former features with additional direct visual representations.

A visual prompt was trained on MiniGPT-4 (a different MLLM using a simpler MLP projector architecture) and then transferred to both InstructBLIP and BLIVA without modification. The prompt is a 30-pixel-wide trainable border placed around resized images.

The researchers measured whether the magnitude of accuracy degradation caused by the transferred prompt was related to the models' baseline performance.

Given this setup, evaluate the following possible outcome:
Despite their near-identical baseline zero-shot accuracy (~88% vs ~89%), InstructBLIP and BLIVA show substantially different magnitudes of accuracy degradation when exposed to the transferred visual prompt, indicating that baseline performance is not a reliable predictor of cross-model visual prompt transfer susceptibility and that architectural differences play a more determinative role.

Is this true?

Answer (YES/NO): YES